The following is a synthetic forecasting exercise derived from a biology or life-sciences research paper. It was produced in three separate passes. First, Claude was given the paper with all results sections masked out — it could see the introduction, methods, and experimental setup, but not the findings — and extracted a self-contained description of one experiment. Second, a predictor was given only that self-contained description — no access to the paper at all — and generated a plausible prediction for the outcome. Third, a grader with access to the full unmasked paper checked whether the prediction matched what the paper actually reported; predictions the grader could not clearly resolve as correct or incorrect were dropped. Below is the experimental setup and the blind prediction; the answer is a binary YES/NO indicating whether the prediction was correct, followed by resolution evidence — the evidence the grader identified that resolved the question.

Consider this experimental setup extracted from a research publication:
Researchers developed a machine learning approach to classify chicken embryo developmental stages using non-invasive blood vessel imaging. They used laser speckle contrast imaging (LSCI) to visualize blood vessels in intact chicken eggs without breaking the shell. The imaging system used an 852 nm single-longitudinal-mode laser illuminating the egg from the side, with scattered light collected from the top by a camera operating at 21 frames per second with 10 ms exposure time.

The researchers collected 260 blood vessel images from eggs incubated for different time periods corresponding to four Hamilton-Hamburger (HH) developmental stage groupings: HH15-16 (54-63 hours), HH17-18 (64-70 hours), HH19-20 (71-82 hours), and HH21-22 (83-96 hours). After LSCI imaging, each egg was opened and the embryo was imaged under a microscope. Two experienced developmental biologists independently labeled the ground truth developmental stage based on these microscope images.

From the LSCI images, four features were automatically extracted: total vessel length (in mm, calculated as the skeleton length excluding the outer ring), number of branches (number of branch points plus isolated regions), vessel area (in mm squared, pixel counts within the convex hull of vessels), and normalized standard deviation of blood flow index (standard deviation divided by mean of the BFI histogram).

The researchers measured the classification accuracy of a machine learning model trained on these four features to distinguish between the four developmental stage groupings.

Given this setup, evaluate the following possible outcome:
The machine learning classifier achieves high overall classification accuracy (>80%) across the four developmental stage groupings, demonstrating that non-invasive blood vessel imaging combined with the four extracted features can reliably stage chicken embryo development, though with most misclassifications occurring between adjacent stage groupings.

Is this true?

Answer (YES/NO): YES